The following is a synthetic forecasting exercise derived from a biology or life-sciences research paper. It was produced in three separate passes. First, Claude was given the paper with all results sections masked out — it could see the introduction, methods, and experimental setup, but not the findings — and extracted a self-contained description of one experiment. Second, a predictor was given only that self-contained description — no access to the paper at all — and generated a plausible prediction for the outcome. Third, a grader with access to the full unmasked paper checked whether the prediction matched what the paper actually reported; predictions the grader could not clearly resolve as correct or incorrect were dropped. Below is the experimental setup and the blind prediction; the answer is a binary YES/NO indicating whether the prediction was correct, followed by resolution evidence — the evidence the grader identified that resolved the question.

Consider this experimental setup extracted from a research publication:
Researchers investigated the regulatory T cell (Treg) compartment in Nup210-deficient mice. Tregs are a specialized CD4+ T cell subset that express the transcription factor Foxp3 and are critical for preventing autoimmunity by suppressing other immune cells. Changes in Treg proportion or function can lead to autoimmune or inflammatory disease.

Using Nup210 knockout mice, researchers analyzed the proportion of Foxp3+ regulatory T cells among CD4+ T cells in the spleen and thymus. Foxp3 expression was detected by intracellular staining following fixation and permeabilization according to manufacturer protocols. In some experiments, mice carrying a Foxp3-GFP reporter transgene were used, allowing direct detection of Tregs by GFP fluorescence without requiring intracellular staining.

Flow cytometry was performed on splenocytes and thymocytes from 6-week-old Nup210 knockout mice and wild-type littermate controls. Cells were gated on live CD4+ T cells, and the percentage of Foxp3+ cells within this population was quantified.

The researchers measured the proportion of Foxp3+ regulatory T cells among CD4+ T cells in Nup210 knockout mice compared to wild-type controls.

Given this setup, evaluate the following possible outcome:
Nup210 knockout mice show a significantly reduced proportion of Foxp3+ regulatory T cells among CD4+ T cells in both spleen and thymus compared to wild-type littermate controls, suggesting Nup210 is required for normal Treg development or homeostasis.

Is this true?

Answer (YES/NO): NO